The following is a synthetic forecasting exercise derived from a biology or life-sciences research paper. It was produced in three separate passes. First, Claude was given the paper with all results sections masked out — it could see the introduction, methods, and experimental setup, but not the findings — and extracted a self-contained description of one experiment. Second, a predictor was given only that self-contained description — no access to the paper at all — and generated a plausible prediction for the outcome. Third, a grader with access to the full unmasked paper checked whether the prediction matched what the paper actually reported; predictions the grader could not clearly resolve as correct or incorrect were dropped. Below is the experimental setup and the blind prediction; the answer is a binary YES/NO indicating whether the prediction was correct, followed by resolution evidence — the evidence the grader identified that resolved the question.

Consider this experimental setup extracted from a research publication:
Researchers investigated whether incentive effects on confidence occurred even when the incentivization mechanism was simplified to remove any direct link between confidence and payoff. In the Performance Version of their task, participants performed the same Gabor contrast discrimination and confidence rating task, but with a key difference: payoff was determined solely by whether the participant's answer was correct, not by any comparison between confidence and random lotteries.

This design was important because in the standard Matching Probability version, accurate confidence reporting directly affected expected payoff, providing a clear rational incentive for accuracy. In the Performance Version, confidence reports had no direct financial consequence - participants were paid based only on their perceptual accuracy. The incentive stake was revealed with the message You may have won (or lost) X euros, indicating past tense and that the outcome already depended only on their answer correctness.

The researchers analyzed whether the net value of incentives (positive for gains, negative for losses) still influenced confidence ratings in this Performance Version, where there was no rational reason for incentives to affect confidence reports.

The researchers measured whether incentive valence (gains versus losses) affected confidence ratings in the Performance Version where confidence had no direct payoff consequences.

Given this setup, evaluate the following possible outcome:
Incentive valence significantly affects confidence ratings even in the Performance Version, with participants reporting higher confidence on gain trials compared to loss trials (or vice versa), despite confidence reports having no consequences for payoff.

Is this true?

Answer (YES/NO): YES